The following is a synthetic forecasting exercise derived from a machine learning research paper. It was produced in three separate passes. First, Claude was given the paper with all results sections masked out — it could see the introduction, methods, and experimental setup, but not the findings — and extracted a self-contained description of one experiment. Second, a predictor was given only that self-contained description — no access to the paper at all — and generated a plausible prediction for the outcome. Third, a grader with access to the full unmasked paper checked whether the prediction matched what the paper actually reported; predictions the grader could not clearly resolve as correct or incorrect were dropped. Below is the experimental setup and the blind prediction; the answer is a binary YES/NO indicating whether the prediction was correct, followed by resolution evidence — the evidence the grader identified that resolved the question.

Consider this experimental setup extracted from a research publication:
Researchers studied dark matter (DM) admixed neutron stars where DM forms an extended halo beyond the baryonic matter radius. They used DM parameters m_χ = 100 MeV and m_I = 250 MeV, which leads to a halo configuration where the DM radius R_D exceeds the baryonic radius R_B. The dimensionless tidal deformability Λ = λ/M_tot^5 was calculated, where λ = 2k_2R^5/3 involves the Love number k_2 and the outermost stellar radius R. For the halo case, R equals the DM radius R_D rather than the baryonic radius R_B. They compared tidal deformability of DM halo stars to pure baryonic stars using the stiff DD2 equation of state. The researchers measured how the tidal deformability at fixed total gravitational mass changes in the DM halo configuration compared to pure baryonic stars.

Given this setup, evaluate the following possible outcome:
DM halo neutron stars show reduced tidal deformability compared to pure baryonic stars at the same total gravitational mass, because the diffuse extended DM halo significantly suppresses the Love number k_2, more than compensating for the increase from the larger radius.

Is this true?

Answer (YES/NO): NO